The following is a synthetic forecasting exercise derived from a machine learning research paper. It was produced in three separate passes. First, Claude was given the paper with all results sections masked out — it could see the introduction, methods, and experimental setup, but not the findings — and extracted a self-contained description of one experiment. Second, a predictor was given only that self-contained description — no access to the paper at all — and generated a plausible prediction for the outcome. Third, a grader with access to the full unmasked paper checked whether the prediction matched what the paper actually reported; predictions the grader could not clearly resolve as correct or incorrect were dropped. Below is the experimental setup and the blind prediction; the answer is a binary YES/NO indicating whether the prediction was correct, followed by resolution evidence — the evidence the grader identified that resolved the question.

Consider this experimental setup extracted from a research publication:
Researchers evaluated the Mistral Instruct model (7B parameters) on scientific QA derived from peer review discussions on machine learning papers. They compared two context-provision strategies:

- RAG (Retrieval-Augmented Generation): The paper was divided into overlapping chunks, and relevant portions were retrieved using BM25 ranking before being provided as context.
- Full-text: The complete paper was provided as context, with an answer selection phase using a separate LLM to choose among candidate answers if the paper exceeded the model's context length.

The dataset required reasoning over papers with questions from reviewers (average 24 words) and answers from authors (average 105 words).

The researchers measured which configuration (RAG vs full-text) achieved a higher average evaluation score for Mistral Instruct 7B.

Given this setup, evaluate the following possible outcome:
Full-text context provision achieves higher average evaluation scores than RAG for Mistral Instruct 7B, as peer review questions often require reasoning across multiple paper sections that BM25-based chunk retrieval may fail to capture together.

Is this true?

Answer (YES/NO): NO